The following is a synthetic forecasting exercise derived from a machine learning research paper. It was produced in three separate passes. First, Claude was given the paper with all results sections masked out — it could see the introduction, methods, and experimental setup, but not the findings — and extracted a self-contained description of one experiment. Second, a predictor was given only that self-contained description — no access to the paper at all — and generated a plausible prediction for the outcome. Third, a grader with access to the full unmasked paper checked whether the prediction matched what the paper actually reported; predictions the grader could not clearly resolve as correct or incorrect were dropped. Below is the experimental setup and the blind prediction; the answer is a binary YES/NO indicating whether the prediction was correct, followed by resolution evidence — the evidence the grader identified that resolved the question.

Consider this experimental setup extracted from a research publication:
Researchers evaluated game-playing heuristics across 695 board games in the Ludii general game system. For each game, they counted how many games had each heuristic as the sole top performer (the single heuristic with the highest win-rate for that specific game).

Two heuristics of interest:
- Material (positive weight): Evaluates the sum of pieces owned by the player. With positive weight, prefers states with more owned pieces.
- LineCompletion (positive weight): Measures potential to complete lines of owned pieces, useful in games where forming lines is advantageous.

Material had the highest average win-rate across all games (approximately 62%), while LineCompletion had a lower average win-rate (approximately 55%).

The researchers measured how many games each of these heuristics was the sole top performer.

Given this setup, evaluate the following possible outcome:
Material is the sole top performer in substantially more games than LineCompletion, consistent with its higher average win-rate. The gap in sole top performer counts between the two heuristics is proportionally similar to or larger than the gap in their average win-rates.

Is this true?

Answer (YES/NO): YES